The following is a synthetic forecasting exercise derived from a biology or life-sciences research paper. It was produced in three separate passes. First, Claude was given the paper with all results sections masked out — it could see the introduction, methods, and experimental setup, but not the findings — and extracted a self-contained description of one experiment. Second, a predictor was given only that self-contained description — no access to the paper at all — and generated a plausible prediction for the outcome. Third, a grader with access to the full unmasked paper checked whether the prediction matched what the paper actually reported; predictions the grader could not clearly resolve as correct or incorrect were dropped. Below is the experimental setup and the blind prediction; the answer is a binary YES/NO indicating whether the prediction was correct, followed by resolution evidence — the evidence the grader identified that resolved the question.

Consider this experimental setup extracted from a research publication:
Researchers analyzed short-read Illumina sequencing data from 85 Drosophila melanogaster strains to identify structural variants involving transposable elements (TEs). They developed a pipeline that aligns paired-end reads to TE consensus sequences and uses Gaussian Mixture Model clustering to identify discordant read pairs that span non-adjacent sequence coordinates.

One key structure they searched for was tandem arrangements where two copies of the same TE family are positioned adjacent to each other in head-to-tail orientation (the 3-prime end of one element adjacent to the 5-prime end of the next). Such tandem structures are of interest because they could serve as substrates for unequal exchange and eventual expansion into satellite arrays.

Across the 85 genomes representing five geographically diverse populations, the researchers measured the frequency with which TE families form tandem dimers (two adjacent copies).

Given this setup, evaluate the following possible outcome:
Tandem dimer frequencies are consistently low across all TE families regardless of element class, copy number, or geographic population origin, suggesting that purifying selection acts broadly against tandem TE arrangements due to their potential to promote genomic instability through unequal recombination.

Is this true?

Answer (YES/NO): NO